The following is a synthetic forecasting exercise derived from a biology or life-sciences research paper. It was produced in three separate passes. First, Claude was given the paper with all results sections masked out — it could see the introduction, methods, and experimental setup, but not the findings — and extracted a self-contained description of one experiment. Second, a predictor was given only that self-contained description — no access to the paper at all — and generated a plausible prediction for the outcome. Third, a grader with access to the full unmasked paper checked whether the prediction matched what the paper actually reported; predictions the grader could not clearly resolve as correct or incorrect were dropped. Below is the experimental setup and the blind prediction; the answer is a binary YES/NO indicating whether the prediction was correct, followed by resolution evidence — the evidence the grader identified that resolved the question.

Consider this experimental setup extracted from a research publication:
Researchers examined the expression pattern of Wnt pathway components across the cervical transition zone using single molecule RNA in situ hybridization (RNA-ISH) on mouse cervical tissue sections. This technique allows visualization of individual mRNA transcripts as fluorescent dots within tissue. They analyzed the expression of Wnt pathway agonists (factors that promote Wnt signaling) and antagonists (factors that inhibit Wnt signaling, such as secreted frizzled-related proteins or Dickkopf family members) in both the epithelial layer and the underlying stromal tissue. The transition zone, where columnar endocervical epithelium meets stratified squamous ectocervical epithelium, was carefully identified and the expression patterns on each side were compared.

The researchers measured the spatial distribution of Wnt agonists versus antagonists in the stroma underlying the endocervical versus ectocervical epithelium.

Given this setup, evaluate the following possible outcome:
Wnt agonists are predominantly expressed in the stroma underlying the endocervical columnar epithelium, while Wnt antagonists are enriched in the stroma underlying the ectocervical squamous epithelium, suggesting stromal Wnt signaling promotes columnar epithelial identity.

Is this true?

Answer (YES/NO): YES